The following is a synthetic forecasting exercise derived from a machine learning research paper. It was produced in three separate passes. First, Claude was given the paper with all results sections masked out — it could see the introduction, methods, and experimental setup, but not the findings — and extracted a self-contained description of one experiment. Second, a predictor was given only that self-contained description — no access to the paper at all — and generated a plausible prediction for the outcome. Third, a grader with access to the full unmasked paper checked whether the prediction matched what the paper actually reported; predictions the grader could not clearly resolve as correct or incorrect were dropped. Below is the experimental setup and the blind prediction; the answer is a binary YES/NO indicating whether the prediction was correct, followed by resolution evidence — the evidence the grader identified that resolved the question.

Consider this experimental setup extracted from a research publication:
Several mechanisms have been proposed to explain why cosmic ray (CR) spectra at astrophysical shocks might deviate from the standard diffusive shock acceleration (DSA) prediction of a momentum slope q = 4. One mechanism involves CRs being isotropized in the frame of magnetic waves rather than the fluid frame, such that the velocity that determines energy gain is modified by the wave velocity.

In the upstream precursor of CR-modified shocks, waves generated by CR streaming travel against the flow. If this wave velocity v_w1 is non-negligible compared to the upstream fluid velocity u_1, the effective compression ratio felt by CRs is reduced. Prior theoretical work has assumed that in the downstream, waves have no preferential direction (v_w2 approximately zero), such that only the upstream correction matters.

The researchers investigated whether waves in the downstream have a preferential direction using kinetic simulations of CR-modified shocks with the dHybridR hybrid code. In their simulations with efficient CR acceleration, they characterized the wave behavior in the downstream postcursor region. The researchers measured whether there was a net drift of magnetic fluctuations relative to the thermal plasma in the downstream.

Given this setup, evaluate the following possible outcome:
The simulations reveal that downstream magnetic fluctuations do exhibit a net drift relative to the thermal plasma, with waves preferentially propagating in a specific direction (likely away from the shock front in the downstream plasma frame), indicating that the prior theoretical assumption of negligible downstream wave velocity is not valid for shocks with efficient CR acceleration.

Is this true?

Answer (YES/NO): YES